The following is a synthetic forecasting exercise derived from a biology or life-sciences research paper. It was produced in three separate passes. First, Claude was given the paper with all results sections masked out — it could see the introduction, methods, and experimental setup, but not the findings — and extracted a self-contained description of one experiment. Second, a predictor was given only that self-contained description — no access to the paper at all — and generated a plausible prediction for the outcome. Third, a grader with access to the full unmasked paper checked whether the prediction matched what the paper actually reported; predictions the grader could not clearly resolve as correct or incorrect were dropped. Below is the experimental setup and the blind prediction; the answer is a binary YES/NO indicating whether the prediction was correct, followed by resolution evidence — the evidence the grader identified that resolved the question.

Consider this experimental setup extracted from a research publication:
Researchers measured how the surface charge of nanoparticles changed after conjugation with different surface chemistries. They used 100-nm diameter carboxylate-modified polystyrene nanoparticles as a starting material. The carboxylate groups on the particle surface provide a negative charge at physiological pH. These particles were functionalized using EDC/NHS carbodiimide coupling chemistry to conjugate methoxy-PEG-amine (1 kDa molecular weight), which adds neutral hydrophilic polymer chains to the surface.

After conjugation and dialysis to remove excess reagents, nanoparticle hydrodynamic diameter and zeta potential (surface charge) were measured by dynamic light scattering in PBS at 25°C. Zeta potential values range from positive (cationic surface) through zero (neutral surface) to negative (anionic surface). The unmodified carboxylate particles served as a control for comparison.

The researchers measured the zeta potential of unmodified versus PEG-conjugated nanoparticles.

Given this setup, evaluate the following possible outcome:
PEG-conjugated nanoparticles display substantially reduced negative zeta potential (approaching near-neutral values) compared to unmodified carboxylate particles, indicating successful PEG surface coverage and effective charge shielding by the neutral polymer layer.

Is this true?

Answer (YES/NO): NO